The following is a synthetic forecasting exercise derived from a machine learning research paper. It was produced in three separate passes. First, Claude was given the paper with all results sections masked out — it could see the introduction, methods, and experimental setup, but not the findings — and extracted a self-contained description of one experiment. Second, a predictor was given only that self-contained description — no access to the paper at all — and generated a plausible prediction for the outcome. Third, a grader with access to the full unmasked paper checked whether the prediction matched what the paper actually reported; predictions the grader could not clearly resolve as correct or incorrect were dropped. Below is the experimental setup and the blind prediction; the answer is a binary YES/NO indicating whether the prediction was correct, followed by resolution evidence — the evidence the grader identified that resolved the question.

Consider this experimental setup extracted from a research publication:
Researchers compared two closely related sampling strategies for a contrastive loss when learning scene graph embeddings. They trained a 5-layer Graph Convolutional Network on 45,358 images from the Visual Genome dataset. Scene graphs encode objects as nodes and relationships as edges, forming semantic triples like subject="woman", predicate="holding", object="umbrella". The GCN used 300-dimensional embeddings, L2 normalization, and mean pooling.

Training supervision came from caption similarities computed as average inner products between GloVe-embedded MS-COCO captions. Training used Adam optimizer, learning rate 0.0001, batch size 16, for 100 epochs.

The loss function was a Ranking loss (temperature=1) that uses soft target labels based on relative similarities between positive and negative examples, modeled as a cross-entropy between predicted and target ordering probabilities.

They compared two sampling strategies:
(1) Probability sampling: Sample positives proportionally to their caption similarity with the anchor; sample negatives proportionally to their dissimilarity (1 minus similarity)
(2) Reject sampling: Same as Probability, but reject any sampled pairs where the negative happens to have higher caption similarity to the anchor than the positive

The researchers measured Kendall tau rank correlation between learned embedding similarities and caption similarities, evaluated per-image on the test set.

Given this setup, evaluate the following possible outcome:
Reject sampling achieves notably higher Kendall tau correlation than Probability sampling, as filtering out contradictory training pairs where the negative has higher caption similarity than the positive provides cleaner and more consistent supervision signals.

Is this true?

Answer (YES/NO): NO